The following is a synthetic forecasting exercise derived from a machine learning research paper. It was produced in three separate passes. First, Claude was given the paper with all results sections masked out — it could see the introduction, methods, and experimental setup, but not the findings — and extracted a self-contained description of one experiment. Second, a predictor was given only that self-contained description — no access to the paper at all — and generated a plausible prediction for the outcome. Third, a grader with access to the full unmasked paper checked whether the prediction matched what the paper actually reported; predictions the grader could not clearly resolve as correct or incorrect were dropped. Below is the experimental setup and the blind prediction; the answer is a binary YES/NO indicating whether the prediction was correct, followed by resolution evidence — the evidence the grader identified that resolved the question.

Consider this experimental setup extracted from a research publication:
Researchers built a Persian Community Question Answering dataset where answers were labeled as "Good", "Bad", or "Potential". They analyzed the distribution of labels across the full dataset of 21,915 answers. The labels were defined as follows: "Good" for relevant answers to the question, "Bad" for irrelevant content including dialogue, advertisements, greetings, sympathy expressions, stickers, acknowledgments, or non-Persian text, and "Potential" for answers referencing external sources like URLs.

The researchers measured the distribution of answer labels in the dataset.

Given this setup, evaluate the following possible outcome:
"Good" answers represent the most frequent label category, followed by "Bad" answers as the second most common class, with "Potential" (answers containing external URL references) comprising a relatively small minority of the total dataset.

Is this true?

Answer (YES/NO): NO